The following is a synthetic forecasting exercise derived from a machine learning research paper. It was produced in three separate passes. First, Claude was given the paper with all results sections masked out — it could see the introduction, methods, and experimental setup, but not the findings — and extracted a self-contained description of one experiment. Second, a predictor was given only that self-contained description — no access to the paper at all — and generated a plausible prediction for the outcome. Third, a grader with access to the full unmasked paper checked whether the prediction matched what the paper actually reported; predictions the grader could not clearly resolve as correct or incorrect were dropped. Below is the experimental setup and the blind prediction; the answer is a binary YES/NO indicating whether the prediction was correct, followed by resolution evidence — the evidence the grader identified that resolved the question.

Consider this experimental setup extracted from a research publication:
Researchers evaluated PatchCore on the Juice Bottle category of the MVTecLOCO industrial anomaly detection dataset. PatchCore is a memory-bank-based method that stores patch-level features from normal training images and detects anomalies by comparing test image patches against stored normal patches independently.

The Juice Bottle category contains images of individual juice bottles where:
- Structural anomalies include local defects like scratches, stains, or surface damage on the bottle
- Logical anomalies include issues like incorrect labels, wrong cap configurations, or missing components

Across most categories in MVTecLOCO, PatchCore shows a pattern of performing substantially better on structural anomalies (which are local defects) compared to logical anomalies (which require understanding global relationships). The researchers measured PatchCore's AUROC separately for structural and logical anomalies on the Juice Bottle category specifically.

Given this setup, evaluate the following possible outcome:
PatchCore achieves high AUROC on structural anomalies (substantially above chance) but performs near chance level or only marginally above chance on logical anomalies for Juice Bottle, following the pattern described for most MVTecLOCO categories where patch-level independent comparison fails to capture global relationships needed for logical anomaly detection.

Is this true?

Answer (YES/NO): NO